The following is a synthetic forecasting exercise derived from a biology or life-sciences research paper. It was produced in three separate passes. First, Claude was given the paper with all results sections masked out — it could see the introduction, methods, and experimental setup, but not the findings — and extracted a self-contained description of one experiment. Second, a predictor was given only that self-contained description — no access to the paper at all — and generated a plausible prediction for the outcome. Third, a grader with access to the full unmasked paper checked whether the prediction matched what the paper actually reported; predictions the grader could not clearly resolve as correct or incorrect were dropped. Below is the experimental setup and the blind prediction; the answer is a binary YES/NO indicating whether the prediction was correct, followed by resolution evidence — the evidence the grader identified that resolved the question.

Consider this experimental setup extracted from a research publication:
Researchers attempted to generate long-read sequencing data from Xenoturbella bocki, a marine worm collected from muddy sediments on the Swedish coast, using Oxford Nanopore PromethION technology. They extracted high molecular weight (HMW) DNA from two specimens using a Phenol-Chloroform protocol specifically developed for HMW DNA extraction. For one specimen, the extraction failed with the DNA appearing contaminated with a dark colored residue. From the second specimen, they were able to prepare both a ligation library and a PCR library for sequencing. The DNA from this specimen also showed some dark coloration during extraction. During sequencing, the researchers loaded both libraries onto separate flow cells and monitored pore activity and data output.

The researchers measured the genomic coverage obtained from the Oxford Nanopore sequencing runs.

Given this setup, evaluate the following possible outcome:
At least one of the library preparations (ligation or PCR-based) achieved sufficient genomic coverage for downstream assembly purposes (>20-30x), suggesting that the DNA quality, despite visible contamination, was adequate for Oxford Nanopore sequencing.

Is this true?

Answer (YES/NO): NO